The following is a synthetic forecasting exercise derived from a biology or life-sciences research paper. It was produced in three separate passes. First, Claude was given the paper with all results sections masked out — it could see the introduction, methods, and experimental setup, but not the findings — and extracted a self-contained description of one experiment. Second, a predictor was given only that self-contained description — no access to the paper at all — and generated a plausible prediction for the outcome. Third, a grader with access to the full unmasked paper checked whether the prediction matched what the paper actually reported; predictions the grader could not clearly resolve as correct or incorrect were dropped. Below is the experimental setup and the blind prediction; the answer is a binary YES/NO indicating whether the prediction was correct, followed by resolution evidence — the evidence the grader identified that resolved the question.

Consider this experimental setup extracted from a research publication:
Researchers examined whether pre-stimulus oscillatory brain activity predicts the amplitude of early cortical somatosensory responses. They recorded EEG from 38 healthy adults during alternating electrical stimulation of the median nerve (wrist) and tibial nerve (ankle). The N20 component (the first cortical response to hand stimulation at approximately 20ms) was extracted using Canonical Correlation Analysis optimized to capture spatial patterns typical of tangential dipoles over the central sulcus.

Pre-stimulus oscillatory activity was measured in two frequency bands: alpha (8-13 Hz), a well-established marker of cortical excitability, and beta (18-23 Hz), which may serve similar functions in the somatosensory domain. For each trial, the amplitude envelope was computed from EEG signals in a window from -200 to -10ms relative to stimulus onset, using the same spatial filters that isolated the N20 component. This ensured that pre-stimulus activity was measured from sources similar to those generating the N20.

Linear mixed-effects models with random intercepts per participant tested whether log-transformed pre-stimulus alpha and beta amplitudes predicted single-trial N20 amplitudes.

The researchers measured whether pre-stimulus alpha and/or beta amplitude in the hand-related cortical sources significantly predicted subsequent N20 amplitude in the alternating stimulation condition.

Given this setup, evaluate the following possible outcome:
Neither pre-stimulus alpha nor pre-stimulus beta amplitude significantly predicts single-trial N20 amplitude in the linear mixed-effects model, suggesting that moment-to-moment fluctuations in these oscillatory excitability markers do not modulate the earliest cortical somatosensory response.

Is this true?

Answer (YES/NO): NO